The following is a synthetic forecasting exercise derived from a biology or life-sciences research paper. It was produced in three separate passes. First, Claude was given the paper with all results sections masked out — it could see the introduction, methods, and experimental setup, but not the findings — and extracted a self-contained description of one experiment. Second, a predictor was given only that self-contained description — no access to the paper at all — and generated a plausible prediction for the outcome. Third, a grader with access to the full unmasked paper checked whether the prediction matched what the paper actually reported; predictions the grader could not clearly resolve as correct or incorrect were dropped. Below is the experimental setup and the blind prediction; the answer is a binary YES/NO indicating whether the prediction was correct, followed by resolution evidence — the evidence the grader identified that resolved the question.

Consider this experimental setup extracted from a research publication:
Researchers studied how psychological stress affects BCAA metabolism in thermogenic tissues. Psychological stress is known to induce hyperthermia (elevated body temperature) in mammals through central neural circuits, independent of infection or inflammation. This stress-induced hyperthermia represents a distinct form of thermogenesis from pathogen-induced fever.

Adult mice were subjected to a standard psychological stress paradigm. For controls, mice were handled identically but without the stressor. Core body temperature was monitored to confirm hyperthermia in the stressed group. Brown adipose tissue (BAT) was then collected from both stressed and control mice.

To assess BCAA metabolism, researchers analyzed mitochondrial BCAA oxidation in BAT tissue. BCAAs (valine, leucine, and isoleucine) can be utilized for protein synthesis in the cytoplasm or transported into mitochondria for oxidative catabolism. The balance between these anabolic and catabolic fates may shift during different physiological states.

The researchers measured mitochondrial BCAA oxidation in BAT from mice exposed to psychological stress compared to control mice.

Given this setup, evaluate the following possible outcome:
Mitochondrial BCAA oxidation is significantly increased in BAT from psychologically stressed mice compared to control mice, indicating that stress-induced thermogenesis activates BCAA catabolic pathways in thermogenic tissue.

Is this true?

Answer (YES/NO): YES